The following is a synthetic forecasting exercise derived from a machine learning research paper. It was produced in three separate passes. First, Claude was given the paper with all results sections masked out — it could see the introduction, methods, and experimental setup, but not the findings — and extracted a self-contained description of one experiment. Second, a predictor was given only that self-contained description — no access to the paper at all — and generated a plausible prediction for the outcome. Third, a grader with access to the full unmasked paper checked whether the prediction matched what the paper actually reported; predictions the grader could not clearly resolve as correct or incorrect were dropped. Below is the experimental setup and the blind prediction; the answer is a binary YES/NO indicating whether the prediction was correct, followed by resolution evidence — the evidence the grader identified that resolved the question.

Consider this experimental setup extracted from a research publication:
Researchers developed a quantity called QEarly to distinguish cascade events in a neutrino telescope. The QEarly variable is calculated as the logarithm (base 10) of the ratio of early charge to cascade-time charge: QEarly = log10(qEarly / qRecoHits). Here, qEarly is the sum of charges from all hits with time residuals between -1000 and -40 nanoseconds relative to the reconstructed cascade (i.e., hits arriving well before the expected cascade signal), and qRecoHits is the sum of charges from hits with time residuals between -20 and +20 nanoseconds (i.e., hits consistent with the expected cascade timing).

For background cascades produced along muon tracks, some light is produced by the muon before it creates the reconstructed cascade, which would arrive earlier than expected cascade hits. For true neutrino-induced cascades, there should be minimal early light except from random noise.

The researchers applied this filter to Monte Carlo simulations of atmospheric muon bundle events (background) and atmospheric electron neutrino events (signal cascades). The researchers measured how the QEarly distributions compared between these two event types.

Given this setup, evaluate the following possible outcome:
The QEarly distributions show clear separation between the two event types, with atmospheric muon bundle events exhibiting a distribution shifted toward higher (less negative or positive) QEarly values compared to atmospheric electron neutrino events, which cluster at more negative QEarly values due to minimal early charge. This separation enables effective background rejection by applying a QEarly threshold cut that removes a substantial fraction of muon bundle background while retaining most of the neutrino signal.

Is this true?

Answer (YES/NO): NO